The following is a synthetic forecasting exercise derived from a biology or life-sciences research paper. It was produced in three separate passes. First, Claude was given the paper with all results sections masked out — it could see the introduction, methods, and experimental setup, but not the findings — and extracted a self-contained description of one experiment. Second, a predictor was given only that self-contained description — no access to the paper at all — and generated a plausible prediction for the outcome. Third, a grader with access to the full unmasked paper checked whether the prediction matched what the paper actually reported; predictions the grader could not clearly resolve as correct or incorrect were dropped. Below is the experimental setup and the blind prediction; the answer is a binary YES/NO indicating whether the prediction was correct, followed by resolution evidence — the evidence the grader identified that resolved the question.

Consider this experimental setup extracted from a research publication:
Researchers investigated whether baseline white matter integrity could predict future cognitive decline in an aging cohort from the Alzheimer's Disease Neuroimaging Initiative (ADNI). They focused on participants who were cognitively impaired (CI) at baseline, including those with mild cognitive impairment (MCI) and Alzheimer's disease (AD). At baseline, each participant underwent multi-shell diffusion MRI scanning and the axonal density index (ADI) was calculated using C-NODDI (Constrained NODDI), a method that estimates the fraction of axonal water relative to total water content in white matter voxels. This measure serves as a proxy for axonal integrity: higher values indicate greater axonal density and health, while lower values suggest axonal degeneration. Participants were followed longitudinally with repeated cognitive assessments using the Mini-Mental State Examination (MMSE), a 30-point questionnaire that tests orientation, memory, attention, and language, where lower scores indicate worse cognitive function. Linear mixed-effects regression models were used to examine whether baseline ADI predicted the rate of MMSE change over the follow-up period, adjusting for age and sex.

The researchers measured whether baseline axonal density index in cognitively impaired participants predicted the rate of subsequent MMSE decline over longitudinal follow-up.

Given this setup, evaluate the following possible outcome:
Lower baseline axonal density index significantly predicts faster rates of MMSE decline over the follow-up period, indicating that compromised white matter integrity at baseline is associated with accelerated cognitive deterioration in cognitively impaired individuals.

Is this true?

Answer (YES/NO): YES